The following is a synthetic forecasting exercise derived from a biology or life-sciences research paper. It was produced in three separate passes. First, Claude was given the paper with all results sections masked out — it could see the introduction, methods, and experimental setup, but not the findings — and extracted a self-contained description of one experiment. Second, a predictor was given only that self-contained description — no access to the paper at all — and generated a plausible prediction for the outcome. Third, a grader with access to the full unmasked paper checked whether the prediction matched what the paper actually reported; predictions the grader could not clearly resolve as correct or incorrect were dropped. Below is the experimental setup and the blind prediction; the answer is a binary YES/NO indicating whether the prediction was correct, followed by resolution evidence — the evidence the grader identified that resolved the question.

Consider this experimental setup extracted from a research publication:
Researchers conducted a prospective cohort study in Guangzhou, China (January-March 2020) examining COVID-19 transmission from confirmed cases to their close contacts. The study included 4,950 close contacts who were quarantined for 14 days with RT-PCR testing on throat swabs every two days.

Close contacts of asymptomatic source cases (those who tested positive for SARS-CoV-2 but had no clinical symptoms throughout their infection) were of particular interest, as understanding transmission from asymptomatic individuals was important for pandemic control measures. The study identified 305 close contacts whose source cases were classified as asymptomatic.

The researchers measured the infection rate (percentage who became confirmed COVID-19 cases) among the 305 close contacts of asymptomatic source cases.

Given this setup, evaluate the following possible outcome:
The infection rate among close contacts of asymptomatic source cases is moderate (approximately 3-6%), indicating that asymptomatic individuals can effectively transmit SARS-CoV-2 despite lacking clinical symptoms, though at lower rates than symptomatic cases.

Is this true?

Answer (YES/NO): NO